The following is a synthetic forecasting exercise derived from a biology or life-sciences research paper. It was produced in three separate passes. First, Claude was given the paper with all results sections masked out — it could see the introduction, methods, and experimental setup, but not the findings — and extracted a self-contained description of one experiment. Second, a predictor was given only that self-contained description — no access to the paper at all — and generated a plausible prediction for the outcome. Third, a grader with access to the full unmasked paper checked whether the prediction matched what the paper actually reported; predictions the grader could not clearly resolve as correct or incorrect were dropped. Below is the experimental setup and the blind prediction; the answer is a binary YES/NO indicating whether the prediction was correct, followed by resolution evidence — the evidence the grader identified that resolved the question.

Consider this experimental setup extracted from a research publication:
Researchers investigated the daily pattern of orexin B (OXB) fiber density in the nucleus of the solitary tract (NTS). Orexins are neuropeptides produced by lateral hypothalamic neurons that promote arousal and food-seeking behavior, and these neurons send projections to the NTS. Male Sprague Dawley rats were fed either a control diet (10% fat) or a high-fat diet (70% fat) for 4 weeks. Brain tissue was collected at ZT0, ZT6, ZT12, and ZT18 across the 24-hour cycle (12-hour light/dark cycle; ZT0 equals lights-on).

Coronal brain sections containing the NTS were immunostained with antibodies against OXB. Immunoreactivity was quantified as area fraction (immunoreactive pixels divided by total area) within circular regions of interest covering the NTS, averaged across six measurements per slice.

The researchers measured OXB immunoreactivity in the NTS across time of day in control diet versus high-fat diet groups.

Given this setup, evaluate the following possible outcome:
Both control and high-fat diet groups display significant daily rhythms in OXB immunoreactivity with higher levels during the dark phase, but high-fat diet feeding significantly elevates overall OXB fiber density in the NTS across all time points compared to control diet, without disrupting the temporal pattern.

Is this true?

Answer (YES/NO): NO